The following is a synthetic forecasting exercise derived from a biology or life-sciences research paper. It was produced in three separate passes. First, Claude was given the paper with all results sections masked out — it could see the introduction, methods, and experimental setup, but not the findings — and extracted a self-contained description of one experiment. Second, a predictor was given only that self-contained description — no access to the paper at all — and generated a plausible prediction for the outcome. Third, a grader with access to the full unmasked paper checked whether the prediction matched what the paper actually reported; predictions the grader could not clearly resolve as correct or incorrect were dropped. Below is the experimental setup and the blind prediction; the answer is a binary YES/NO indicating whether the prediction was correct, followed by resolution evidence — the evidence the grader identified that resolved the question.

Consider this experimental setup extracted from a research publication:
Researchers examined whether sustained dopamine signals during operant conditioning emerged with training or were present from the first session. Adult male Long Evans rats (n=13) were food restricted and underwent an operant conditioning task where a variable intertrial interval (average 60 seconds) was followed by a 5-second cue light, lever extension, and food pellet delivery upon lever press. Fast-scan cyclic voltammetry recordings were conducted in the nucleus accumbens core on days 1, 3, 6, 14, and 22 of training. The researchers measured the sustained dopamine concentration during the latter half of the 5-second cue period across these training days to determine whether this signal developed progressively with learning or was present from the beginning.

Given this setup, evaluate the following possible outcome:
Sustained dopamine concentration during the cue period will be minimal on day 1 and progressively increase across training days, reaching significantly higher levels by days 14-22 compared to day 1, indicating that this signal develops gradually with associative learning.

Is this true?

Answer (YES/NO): NO